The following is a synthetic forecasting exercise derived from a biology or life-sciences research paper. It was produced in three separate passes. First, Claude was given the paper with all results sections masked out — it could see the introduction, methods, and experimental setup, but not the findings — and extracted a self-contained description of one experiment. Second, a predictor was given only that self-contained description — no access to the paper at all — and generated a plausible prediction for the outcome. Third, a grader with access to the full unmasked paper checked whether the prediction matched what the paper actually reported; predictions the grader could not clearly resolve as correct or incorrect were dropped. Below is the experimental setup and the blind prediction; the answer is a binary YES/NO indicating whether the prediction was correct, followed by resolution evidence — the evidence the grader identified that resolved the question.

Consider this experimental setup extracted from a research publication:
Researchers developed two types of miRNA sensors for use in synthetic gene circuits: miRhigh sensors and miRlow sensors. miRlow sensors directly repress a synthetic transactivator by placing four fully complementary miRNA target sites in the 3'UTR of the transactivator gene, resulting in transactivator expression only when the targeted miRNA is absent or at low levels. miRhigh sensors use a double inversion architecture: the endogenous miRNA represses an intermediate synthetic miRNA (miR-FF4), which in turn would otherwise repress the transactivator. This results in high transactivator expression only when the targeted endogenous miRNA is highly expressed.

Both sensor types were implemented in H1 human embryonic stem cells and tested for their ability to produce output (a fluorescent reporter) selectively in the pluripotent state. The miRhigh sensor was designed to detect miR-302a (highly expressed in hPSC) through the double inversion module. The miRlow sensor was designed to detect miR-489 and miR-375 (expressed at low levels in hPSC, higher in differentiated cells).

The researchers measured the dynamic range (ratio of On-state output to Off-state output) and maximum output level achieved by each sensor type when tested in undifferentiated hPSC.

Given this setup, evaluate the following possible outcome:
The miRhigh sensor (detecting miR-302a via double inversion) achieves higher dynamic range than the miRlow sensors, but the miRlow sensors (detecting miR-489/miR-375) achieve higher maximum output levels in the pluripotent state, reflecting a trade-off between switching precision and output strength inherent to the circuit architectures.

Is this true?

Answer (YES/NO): NO